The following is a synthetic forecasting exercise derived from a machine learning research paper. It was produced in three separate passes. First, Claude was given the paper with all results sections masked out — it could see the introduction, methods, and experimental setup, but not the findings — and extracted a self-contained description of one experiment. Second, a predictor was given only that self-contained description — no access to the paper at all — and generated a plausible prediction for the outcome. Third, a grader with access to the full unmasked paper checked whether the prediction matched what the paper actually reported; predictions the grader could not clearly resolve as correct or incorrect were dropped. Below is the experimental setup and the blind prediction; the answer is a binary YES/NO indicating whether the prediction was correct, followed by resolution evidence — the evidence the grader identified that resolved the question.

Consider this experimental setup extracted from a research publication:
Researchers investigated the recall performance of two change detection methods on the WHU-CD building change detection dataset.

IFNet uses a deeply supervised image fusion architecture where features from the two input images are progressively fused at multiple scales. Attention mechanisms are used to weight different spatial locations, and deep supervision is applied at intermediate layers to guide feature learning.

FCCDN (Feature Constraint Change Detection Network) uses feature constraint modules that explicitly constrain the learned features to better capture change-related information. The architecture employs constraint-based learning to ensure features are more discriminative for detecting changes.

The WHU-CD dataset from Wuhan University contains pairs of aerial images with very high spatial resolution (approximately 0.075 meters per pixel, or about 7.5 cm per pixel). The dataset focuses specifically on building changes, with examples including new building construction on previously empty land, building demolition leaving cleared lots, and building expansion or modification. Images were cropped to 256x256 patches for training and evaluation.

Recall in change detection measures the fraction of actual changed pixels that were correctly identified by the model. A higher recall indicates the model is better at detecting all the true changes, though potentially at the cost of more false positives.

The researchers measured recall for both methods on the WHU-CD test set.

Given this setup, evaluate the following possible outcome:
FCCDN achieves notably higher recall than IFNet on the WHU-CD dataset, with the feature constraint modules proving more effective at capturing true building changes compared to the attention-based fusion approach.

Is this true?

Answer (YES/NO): YES